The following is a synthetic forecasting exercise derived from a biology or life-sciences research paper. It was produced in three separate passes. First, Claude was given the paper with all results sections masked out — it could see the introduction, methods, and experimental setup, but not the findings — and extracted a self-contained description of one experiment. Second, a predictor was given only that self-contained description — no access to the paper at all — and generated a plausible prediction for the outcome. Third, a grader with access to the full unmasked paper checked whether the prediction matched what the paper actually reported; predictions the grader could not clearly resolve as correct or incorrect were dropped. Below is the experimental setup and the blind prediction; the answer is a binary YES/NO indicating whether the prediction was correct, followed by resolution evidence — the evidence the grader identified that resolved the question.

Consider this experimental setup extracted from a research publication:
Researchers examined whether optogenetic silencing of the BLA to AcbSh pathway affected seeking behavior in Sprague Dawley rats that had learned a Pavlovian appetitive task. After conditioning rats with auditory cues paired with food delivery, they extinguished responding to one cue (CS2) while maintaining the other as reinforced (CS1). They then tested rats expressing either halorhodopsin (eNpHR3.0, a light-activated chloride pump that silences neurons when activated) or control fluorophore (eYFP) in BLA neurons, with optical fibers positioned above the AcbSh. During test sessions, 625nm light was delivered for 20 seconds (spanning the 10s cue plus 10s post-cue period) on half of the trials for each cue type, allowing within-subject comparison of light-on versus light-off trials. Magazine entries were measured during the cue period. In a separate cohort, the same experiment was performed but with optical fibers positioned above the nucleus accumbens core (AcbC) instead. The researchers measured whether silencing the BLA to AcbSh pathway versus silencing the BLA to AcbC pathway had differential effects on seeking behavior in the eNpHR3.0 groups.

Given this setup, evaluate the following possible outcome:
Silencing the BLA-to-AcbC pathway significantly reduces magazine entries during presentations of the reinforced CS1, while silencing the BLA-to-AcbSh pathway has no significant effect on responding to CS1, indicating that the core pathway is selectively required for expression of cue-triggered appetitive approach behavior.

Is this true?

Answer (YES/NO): NO